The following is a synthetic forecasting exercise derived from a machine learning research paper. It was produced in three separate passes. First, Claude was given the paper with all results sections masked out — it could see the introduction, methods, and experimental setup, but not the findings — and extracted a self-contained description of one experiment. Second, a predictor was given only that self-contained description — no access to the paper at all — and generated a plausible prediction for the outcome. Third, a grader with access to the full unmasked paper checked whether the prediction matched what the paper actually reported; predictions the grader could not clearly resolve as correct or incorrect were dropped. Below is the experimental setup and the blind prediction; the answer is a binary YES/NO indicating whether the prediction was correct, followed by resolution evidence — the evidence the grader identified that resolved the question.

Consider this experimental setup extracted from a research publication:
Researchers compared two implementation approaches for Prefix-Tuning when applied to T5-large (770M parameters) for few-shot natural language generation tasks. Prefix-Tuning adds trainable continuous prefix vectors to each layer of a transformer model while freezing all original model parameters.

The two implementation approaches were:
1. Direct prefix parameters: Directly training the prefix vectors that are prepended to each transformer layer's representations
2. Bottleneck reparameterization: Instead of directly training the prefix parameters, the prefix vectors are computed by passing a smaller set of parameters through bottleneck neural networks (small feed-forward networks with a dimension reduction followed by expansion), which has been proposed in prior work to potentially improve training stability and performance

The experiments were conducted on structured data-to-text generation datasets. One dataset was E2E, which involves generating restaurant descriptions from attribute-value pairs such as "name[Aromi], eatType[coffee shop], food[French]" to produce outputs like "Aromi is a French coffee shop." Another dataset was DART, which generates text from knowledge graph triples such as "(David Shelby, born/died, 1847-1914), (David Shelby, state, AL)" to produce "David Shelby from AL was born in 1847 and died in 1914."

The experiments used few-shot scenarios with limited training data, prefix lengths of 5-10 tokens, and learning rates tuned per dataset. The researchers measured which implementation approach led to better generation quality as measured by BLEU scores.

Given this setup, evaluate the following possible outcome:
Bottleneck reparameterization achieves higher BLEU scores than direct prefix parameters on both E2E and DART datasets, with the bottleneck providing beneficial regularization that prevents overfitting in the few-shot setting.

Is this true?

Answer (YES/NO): NO